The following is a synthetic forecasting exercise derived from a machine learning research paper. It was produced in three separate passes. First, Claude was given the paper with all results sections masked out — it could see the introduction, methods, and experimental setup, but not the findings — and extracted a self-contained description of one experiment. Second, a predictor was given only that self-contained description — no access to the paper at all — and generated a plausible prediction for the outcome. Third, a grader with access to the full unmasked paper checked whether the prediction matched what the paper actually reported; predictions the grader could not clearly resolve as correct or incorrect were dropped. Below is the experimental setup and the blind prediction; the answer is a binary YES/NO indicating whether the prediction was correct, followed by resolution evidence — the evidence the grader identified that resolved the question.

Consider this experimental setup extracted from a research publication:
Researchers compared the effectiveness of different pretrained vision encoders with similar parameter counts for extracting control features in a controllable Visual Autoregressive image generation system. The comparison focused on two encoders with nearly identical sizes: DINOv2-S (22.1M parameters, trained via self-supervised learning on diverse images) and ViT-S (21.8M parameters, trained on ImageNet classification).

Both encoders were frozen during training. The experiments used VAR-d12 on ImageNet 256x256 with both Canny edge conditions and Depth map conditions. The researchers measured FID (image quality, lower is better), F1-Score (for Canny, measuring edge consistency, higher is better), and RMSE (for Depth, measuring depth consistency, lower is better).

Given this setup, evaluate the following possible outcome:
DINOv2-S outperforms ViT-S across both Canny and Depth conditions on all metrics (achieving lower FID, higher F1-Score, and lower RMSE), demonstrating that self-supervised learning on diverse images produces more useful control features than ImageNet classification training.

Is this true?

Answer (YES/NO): YES